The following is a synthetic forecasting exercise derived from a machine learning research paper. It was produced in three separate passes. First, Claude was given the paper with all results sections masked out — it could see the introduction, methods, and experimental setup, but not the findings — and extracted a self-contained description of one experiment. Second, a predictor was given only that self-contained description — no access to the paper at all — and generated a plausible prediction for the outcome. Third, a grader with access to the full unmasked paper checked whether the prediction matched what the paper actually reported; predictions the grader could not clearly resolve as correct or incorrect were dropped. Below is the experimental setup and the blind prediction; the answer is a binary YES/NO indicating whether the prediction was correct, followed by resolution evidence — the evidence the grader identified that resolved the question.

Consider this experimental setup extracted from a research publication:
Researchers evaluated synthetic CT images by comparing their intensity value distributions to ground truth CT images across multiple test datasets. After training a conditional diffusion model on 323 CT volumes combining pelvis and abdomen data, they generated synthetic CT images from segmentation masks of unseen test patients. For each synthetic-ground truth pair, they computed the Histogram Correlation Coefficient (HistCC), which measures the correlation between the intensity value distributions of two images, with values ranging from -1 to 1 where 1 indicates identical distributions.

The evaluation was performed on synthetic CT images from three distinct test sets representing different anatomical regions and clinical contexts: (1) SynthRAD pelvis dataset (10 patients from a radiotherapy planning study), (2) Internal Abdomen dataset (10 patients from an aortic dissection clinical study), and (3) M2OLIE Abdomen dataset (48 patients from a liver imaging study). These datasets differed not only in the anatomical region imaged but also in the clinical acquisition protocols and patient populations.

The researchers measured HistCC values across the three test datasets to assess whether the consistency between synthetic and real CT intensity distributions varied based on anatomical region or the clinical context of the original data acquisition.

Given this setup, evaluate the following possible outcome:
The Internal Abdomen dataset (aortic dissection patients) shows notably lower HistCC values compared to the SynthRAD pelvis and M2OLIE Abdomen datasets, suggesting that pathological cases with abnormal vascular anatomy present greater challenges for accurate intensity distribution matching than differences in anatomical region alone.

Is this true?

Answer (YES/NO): NO